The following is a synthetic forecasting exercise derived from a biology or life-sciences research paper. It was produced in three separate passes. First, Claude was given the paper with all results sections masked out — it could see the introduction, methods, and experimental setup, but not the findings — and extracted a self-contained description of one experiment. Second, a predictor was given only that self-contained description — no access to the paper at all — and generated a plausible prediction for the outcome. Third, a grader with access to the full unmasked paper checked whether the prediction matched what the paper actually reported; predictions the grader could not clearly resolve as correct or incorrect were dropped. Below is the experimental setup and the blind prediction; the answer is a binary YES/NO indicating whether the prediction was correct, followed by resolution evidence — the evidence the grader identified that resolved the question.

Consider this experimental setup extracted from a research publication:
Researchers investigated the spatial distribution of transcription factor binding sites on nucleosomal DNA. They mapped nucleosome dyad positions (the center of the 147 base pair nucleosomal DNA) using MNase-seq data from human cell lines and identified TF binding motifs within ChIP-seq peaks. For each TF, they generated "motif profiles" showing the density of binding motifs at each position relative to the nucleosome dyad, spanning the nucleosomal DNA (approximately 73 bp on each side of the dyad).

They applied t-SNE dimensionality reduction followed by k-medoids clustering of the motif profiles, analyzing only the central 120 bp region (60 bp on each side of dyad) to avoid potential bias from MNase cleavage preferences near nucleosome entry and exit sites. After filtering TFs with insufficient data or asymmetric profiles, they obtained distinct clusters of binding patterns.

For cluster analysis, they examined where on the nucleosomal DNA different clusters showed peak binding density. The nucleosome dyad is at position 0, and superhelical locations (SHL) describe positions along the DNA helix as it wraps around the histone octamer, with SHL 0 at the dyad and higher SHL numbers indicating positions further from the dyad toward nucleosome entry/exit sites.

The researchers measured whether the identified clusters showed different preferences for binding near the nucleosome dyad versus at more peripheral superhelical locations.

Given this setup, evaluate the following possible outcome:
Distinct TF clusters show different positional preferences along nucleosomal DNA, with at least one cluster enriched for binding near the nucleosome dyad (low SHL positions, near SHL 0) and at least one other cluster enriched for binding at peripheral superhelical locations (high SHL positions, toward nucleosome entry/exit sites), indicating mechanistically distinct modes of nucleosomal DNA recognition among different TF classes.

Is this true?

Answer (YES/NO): YES